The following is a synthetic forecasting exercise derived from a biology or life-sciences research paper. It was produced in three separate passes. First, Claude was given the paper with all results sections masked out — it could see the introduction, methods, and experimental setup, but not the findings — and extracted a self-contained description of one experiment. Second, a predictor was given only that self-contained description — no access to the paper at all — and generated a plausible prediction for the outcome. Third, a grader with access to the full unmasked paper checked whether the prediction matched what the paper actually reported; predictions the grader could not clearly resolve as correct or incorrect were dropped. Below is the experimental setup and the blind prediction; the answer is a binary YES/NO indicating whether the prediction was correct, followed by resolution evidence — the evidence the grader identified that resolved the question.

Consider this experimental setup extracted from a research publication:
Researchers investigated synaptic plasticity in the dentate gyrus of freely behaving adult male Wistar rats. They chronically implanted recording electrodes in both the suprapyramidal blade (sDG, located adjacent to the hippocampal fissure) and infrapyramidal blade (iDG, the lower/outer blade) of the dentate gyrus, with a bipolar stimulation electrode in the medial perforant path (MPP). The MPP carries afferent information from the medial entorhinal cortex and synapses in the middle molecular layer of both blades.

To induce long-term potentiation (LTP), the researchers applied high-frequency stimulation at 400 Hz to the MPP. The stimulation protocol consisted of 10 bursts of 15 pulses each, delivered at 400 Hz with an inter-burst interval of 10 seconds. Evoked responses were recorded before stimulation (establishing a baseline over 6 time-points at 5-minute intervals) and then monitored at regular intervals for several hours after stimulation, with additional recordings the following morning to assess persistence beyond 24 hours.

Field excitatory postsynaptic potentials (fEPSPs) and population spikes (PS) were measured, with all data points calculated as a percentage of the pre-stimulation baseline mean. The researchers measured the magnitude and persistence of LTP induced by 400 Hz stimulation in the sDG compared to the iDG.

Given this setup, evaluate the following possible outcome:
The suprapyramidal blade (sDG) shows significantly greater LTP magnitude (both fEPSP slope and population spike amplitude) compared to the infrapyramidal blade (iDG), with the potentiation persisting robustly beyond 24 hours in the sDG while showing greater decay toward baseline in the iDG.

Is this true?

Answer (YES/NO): YES